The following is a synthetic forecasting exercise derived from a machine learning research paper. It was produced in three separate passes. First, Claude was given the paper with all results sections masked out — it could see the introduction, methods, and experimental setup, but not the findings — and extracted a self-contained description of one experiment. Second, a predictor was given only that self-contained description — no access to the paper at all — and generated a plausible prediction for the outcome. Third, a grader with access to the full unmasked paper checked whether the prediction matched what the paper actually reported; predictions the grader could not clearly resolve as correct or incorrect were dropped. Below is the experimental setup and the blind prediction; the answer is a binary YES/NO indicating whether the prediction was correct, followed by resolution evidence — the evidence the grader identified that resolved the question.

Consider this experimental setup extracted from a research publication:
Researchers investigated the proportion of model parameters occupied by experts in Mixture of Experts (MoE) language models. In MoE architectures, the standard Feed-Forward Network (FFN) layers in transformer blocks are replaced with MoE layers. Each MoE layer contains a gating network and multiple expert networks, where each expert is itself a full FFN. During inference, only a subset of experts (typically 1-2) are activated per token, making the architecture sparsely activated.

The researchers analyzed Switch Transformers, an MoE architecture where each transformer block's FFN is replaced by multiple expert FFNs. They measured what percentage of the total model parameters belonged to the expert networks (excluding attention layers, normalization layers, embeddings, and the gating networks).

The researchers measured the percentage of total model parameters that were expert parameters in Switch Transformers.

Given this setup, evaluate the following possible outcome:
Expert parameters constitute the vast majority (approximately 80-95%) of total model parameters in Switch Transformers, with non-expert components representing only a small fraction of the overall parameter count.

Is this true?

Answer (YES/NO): NO